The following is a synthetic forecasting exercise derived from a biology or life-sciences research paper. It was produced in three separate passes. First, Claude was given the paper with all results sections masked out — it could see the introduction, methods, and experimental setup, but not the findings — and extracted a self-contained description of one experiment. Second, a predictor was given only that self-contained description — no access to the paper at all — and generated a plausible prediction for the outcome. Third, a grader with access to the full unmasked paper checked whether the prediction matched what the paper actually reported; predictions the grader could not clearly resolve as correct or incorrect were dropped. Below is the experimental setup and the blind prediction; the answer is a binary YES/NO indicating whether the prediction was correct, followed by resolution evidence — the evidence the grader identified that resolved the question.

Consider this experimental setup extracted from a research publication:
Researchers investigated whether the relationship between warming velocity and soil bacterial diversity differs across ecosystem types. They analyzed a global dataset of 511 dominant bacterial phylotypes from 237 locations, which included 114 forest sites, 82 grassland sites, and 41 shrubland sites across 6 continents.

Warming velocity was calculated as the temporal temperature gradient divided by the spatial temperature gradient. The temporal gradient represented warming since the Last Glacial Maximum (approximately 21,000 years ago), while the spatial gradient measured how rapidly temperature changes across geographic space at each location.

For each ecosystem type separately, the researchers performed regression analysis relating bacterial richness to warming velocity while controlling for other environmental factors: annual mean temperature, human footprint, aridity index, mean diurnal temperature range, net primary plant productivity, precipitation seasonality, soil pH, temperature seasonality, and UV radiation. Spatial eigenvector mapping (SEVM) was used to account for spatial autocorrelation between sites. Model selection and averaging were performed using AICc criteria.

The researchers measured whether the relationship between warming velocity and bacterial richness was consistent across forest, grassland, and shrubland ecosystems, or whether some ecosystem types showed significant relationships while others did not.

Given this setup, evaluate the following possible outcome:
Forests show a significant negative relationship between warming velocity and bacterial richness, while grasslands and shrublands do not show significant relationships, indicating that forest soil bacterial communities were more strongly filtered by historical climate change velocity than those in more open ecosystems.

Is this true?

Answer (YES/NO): NO